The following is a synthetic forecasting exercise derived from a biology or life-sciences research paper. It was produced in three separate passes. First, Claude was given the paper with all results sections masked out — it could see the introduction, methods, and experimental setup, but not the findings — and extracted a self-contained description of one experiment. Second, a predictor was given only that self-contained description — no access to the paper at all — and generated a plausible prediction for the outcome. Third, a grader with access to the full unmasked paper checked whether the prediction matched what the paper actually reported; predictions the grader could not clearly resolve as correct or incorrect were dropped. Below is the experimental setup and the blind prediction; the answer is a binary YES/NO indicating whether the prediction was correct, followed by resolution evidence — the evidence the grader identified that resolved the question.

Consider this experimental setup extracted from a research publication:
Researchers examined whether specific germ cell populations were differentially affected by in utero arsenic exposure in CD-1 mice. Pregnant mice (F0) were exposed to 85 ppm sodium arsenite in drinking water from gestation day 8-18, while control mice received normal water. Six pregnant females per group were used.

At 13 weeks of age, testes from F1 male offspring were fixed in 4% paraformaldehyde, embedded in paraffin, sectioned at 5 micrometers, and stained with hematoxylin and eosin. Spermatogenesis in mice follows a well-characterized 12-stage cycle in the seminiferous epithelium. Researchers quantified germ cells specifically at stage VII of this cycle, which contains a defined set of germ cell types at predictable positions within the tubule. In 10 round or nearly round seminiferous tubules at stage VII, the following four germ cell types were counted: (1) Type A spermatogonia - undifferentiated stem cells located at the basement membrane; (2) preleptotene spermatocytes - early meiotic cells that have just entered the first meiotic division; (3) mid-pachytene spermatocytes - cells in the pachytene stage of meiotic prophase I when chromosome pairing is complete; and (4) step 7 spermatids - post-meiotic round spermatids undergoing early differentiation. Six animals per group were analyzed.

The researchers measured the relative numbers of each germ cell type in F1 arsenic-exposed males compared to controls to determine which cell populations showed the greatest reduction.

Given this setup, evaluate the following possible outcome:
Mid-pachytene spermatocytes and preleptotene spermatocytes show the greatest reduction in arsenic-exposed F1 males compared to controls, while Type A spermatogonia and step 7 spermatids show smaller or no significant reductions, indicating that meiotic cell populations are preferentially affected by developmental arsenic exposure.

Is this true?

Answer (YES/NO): NO